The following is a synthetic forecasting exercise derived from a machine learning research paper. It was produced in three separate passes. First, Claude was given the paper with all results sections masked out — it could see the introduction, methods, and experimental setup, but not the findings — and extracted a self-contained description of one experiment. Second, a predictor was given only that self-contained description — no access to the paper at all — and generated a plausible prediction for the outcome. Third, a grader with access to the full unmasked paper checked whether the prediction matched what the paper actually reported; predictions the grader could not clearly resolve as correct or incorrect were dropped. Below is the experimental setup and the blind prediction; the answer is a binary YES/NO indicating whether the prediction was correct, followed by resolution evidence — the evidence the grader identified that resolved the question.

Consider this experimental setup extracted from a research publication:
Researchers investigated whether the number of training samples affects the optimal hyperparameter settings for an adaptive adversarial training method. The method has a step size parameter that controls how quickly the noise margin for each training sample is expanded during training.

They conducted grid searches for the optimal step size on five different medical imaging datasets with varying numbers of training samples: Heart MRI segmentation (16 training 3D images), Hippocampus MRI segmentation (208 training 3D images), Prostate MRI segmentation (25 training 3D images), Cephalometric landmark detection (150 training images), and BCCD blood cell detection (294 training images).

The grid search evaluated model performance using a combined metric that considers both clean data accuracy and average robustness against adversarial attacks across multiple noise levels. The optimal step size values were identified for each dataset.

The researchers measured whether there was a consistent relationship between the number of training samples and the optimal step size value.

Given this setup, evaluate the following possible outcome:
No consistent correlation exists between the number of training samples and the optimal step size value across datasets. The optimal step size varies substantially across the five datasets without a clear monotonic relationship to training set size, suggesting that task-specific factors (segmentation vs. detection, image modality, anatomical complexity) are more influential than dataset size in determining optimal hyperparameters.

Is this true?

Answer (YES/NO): YES